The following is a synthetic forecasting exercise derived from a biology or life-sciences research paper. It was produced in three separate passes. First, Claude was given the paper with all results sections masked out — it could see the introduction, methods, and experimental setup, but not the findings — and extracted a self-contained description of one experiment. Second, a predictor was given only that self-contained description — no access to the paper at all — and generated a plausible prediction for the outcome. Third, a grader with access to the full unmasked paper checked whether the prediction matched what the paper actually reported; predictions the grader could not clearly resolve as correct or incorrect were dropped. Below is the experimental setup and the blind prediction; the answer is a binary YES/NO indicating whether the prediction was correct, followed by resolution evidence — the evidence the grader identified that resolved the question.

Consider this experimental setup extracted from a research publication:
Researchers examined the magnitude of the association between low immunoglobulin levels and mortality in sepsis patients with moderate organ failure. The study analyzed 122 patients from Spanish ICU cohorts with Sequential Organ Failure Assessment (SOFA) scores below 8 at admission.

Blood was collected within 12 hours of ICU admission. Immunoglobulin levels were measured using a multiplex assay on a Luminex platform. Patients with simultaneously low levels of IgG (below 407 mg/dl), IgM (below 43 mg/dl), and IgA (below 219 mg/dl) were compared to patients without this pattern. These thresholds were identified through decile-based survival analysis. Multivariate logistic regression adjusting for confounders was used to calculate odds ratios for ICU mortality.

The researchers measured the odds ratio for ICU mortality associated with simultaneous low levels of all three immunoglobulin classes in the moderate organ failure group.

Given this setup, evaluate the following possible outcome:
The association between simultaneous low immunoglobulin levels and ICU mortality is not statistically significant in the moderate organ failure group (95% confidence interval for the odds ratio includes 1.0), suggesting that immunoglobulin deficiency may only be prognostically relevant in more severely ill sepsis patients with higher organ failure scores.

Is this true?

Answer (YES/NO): NO